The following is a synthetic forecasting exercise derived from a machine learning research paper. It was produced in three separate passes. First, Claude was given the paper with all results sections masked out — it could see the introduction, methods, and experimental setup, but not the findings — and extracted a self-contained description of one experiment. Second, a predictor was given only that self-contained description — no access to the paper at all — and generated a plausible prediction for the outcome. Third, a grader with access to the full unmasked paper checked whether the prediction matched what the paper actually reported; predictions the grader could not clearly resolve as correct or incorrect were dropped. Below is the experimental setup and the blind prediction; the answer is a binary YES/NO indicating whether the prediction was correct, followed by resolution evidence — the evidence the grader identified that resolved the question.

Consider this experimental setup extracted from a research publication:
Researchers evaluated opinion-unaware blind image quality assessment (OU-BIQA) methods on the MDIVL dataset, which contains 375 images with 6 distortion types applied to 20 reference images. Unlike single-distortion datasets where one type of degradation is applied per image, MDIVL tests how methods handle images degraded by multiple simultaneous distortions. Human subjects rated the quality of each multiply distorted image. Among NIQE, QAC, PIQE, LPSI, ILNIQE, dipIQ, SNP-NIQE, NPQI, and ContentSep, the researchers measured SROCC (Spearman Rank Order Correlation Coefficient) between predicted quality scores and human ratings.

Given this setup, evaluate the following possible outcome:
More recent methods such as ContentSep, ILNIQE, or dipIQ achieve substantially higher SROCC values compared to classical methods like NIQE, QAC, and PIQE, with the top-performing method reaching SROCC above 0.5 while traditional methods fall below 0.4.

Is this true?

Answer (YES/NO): NO